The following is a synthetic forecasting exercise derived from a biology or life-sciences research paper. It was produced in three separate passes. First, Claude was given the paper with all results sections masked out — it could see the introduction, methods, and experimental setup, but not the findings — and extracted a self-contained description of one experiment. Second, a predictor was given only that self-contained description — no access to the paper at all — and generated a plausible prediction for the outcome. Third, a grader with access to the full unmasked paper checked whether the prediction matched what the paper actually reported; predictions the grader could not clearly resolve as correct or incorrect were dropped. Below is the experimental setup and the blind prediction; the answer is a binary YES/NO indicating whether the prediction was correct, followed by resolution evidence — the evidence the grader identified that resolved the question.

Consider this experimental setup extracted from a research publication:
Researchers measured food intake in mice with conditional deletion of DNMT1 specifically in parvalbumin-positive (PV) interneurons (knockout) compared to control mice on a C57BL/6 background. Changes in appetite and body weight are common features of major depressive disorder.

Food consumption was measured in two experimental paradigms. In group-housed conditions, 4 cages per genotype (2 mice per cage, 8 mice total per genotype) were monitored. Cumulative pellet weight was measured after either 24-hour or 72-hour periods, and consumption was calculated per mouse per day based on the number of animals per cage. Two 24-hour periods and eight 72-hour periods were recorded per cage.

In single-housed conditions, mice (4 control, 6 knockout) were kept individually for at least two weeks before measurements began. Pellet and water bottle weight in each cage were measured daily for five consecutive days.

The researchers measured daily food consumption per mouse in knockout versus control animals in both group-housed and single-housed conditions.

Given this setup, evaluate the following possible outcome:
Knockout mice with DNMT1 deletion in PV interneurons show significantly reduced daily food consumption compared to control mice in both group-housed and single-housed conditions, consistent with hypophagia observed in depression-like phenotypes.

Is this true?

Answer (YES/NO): NO